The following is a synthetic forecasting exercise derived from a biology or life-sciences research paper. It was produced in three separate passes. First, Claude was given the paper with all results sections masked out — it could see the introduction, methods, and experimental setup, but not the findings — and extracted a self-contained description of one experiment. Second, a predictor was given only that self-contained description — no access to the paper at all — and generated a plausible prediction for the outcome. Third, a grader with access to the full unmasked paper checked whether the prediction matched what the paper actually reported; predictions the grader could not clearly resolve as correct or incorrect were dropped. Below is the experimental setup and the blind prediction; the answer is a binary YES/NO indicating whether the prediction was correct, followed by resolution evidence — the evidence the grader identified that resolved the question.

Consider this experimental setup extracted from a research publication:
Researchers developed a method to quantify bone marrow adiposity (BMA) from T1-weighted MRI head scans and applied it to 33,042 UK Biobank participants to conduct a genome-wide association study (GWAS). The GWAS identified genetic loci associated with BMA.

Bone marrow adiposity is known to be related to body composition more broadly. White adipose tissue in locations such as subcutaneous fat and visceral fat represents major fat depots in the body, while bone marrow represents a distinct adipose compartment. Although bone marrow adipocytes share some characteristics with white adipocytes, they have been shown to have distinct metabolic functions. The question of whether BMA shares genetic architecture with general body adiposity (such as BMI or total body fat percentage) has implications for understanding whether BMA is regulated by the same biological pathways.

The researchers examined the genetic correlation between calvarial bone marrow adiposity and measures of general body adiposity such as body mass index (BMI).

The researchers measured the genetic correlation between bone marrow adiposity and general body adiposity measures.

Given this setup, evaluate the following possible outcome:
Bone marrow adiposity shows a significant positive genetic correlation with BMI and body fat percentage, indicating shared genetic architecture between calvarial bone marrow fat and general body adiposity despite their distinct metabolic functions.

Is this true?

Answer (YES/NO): NO